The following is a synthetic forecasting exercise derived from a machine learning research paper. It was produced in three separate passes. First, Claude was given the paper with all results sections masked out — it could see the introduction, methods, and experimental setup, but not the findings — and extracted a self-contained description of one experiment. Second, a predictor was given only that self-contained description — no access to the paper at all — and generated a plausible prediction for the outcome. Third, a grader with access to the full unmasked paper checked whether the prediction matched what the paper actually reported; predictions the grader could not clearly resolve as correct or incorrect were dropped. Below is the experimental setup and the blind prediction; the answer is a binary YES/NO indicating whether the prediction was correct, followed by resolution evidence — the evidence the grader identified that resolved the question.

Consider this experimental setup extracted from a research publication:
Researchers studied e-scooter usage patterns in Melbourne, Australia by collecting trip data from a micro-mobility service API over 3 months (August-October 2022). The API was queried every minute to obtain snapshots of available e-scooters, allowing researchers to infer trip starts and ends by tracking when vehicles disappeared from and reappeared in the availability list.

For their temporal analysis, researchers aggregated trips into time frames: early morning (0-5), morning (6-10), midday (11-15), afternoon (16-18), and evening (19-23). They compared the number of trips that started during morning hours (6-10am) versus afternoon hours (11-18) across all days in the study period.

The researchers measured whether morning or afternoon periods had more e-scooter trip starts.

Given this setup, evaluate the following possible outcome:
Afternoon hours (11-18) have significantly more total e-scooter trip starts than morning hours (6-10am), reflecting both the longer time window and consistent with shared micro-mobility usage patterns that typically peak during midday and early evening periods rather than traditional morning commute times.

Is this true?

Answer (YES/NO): YES